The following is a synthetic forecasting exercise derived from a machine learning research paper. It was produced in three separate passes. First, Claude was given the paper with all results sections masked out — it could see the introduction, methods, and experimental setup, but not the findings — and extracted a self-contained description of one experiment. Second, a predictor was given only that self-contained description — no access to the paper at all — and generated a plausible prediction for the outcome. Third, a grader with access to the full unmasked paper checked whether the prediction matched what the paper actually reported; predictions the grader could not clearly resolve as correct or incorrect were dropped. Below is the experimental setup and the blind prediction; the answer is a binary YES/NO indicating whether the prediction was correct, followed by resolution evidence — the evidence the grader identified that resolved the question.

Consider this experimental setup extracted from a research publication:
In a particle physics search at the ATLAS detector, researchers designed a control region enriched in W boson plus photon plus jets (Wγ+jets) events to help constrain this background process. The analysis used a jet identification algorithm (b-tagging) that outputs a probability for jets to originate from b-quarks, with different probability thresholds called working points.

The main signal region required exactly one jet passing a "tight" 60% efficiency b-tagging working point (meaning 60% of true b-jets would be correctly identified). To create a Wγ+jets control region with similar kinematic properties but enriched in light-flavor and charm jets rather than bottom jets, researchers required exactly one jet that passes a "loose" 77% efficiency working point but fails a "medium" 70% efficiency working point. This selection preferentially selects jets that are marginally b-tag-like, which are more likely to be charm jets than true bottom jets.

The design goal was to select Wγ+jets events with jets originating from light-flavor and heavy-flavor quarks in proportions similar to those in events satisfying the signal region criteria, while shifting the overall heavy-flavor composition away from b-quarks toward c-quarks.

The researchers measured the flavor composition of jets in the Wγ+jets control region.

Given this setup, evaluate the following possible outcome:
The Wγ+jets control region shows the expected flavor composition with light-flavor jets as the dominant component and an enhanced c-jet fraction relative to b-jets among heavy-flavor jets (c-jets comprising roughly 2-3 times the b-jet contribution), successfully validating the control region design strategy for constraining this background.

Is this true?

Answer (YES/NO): NO